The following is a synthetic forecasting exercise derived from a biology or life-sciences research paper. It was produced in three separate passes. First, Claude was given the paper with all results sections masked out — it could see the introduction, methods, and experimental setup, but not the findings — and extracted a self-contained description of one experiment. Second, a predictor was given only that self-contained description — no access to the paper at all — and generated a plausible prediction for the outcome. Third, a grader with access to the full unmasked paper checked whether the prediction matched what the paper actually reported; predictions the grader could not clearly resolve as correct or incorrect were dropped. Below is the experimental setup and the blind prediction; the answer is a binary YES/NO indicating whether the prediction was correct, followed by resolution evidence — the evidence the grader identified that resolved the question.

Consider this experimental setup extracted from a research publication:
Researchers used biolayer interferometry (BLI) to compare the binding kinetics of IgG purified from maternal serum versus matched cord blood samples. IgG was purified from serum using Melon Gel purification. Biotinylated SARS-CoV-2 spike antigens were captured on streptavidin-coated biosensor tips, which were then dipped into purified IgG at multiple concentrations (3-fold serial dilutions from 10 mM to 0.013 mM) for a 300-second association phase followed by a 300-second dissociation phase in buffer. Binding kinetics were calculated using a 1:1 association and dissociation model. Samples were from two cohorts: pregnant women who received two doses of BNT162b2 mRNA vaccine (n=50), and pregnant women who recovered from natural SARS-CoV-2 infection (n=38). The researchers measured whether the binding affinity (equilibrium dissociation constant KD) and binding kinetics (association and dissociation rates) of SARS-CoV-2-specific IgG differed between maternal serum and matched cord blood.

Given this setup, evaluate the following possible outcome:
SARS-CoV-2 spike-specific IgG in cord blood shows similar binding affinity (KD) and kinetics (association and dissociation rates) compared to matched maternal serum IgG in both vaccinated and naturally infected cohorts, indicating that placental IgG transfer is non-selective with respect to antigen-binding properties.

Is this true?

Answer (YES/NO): NO